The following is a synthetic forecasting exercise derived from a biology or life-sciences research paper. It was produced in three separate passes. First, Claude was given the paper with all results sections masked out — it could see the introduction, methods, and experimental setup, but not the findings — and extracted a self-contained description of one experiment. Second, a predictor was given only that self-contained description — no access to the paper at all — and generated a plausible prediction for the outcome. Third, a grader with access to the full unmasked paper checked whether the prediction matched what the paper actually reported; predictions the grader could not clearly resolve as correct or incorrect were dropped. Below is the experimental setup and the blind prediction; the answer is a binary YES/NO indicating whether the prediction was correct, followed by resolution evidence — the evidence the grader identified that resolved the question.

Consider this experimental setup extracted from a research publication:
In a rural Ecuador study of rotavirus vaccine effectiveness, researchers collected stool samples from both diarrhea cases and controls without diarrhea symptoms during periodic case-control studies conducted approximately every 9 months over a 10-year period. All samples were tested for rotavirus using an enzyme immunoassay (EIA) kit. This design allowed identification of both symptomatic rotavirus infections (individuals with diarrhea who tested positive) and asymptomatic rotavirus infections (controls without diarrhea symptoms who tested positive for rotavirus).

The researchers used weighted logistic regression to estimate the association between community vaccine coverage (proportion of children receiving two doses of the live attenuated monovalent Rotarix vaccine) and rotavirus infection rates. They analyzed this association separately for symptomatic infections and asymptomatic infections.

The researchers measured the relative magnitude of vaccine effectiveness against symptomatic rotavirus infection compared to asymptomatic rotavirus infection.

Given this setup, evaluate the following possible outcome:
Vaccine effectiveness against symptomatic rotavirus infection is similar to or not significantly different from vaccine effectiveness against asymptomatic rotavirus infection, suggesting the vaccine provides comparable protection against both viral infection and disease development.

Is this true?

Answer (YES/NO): NO